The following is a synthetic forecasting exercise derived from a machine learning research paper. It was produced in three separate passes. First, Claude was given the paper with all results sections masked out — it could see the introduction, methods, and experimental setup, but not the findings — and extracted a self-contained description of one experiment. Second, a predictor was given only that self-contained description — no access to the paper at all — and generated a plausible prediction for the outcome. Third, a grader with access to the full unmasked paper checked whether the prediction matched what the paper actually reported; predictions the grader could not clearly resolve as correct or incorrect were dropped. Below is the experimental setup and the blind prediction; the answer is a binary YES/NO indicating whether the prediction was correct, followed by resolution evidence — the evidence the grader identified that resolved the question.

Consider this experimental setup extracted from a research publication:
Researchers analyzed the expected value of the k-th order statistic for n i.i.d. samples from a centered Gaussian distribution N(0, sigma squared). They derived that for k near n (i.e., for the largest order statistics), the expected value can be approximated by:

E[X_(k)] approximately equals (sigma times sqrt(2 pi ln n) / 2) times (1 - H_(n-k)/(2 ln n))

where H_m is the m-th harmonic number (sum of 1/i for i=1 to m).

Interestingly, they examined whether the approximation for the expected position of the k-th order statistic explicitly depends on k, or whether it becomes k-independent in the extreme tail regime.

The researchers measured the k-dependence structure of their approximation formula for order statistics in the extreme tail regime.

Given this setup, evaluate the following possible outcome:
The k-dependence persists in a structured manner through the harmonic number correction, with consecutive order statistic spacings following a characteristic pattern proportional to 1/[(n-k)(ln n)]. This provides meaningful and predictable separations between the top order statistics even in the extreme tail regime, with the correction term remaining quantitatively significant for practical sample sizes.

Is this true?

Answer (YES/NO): YES